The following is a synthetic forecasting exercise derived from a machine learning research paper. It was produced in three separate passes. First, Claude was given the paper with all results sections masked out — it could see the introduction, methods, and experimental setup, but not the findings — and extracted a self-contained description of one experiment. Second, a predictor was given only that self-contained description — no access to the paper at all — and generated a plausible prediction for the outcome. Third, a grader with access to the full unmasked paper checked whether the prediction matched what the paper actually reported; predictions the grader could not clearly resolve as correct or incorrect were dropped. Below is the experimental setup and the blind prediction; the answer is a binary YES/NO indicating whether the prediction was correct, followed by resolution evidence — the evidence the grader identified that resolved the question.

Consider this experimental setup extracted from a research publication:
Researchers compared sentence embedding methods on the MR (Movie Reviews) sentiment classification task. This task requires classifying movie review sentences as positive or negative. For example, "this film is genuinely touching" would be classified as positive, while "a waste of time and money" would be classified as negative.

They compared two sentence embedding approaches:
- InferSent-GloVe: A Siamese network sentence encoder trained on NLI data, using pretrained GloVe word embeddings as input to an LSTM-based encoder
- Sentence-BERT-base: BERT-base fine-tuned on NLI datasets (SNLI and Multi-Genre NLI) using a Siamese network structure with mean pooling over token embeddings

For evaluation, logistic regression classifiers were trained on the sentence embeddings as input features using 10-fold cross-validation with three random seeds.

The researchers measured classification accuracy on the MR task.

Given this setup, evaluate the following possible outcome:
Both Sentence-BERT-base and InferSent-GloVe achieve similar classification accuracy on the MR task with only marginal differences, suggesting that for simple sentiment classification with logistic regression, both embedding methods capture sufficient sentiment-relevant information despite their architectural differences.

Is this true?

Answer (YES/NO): YES